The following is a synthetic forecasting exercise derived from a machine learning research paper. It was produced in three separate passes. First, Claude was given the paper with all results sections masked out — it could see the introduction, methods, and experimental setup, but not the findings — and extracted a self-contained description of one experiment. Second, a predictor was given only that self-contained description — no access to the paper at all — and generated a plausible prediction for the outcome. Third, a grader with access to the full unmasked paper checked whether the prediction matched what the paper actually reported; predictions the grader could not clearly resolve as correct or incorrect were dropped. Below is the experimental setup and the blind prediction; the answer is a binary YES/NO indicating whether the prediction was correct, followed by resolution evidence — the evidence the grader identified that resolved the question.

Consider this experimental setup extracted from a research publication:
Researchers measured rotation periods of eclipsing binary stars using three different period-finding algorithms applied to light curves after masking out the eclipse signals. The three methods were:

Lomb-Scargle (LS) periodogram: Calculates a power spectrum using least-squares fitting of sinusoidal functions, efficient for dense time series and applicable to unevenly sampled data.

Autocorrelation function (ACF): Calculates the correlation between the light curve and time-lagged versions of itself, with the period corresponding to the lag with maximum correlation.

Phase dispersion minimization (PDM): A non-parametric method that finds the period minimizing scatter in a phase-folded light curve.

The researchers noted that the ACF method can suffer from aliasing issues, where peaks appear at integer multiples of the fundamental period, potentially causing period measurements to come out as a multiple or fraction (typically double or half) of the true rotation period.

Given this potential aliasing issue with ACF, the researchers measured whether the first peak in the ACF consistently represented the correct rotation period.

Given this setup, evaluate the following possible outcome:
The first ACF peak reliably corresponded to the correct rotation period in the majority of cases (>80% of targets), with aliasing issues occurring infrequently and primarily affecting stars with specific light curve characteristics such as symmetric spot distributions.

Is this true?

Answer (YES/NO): NO